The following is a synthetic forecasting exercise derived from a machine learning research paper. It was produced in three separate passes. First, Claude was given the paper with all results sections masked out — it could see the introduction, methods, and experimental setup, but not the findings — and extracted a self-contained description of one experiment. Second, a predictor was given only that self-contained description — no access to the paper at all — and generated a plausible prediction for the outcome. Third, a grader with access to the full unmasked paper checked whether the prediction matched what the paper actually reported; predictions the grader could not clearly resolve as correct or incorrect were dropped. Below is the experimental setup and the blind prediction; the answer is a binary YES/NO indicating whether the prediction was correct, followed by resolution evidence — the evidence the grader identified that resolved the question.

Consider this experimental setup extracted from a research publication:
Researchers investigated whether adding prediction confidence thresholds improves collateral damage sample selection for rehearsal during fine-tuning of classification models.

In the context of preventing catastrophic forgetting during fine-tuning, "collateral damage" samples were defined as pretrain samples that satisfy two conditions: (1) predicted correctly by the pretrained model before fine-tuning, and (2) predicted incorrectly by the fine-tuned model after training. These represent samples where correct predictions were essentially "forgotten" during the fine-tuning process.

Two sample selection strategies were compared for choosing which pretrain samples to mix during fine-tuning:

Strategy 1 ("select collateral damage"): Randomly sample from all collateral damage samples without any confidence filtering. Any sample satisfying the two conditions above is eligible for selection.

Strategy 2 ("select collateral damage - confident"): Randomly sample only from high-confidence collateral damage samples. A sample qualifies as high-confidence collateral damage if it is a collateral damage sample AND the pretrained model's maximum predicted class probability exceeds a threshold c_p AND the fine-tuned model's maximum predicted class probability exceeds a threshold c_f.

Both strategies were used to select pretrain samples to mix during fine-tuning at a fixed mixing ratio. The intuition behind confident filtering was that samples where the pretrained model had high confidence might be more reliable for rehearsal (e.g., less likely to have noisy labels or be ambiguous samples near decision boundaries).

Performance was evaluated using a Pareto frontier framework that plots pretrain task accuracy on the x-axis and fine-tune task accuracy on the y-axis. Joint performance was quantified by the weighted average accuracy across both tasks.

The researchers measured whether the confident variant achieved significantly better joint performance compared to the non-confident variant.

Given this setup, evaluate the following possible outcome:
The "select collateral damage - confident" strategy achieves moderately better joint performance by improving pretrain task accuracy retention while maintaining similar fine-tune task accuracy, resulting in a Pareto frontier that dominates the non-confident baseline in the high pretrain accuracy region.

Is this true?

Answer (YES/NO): NO